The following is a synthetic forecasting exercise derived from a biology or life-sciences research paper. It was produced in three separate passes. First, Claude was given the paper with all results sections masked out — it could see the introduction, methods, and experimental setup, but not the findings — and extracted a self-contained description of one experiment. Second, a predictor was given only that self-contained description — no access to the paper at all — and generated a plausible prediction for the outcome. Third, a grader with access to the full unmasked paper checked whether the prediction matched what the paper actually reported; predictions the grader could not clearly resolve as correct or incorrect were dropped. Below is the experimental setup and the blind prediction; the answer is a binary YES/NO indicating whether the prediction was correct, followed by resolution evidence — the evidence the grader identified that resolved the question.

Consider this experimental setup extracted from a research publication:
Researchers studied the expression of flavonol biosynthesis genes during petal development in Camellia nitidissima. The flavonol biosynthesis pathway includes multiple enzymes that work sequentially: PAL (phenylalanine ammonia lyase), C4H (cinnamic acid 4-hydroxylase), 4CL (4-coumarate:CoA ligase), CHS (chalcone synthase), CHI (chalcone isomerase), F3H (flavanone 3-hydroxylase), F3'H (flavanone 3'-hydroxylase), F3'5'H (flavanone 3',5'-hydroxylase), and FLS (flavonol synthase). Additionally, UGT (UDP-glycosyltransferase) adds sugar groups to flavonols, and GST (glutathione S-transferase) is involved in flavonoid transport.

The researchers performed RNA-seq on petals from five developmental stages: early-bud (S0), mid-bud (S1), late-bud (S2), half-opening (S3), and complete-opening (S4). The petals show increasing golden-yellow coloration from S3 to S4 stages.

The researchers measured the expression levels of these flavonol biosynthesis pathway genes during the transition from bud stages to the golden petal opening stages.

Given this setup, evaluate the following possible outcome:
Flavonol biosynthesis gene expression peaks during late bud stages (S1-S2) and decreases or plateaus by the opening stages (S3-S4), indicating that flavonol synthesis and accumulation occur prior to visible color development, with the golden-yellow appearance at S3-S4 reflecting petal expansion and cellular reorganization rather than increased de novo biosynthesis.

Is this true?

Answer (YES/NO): NO